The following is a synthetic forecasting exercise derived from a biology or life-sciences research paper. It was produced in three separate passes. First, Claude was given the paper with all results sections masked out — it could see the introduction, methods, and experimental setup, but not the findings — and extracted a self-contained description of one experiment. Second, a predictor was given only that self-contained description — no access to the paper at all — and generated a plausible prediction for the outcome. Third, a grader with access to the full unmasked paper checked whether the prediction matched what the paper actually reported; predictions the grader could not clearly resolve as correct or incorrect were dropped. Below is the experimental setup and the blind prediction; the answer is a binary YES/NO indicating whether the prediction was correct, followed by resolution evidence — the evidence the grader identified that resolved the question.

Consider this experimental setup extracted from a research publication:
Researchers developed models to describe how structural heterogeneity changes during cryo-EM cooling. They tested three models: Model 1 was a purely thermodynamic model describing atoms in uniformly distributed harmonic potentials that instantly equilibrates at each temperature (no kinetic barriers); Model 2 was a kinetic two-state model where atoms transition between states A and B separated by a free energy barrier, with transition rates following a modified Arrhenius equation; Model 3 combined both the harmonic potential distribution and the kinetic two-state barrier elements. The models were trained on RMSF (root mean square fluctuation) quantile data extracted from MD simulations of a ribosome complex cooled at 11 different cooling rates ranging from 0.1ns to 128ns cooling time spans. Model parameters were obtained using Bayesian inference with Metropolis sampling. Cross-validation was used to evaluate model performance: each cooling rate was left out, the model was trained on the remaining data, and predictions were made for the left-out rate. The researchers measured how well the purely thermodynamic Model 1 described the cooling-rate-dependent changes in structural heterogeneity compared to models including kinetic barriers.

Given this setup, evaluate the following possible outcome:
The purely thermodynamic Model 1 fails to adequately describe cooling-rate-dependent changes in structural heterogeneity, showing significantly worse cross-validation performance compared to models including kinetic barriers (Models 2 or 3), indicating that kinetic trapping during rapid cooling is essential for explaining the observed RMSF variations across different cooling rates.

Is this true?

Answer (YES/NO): YES